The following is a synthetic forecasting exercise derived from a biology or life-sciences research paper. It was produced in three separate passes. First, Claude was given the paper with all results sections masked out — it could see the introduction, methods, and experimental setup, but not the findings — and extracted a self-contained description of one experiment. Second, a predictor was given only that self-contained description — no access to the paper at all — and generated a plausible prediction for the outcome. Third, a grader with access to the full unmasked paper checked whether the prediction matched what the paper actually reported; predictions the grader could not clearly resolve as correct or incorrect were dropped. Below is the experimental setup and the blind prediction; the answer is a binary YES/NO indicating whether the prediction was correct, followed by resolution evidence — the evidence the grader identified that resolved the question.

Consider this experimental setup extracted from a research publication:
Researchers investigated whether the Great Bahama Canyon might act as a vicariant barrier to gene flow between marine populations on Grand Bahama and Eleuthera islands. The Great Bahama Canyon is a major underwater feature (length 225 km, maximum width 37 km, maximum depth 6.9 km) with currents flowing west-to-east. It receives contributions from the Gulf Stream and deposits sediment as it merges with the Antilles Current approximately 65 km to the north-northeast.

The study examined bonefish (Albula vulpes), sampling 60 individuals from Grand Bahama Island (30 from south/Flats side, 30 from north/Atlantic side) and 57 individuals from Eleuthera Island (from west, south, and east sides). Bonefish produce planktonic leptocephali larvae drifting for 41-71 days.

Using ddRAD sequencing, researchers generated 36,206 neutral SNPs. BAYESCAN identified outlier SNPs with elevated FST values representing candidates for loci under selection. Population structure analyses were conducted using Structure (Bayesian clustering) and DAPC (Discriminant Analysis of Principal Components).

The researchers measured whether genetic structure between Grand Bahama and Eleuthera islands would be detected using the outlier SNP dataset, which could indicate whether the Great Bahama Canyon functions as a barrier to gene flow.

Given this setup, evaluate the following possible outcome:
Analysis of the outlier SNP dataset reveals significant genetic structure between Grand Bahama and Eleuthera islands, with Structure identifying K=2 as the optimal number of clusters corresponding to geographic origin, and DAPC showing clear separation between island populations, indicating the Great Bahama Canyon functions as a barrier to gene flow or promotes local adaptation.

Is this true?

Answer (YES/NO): NO